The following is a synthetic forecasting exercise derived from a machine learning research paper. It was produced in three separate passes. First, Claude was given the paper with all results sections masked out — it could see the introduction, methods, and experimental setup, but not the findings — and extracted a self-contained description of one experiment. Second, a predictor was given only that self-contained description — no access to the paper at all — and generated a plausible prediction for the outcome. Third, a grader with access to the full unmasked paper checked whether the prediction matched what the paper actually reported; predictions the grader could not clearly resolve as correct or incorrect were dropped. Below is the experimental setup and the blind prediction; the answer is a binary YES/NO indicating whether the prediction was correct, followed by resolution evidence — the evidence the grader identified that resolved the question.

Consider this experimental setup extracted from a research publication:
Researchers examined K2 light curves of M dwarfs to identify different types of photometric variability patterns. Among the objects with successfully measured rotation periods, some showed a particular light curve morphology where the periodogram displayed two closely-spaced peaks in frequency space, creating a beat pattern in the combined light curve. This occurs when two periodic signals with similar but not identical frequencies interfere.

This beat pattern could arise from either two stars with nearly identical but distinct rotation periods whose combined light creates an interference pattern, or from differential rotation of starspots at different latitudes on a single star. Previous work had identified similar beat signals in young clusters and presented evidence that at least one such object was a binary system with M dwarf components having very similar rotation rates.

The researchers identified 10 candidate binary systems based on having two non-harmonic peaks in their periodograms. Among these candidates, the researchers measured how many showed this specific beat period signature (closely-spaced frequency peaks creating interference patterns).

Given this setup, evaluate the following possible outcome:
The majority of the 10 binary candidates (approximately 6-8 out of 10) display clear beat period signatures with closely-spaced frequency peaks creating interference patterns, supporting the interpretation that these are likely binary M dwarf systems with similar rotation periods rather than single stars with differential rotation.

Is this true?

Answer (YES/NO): NO